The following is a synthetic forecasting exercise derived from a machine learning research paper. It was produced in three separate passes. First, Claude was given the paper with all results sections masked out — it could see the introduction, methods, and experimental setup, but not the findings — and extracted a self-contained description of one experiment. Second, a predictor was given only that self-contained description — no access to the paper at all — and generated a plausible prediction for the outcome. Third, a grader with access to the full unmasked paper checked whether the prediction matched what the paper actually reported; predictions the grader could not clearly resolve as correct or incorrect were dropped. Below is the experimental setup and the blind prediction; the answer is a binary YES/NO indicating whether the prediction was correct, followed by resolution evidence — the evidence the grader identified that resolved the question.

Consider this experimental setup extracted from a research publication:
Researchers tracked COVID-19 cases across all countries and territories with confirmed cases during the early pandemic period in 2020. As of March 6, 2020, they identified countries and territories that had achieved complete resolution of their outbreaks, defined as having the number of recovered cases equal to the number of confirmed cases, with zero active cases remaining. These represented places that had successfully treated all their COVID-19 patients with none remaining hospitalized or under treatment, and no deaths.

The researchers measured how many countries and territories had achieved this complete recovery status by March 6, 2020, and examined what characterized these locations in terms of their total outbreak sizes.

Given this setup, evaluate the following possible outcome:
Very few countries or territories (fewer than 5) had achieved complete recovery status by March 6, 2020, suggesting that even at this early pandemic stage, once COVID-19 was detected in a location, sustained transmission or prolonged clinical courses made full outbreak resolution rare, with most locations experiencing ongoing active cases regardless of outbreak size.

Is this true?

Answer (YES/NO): NO